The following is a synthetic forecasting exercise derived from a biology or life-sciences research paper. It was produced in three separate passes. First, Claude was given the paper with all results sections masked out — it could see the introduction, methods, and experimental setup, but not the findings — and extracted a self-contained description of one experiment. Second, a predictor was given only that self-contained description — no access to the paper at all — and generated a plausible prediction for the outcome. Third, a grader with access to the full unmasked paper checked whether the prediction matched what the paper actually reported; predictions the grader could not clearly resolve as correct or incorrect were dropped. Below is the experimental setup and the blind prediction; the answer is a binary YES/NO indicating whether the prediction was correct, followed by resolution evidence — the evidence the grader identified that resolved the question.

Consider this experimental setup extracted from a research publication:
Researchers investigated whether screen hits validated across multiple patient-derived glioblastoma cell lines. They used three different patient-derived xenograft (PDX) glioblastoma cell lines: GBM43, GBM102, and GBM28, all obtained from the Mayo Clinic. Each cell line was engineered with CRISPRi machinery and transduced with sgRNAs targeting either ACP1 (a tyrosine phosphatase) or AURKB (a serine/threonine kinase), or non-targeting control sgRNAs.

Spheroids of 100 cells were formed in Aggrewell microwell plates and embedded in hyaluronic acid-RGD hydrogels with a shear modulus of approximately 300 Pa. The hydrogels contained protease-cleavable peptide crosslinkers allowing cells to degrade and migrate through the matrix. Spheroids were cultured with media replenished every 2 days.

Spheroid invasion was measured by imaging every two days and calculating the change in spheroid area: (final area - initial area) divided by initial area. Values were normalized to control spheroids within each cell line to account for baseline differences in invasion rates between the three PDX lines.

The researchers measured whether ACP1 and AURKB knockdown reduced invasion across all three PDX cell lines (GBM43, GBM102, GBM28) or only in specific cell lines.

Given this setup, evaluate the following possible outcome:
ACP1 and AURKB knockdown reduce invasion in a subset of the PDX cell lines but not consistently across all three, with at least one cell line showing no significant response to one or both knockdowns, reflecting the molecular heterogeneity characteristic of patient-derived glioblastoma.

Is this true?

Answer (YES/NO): NO